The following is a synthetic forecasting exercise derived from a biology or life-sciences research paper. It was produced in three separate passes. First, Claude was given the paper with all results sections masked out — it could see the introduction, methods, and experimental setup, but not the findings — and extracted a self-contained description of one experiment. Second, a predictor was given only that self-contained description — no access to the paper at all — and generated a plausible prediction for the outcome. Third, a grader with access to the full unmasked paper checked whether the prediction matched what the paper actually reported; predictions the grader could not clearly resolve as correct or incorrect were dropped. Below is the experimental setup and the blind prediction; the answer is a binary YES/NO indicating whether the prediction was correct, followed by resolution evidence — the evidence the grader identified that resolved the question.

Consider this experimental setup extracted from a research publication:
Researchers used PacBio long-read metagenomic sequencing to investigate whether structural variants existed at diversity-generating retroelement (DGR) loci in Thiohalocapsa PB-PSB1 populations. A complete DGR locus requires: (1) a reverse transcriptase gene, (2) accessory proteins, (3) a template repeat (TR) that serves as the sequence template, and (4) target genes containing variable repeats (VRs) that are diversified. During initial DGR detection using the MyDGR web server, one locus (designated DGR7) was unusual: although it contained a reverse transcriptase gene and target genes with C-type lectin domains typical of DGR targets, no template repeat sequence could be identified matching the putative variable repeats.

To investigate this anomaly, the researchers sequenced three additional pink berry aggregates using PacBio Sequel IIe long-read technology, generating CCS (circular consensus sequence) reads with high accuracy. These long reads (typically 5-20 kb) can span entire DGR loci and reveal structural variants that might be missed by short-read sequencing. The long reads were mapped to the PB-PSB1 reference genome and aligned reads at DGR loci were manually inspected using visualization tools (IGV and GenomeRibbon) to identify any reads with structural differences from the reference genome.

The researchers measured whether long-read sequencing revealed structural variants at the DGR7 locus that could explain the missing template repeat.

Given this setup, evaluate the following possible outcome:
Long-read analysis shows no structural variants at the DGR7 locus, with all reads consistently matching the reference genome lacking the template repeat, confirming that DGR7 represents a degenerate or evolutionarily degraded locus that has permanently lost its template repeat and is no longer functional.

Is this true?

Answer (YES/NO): NO